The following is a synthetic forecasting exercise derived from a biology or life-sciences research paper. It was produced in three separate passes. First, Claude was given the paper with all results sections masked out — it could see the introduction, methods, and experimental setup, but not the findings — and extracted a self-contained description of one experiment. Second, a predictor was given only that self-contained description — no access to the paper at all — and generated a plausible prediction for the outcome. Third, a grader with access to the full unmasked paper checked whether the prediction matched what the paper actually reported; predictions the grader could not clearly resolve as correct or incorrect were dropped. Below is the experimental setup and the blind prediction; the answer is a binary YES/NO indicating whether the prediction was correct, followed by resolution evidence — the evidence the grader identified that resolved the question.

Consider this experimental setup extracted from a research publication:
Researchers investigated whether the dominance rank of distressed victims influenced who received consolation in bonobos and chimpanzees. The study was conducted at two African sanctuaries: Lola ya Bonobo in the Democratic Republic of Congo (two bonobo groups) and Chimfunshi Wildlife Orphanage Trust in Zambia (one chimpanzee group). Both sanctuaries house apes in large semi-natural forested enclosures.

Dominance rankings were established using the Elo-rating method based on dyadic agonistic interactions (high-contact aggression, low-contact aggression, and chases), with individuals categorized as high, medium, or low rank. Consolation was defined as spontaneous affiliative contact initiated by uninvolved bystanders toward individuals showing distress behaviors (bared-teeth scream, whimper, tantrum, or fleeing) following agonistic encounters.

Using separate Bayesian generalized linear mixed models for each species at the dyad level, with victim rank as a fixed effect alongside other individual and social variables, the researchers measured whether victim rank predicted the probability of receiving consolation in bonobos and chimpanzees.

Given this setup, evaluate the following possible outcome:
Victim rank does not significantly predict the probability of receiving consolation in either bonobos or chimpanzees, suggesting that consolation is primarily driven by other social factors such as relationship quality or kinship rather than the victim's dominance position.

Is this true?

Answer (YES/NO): YES